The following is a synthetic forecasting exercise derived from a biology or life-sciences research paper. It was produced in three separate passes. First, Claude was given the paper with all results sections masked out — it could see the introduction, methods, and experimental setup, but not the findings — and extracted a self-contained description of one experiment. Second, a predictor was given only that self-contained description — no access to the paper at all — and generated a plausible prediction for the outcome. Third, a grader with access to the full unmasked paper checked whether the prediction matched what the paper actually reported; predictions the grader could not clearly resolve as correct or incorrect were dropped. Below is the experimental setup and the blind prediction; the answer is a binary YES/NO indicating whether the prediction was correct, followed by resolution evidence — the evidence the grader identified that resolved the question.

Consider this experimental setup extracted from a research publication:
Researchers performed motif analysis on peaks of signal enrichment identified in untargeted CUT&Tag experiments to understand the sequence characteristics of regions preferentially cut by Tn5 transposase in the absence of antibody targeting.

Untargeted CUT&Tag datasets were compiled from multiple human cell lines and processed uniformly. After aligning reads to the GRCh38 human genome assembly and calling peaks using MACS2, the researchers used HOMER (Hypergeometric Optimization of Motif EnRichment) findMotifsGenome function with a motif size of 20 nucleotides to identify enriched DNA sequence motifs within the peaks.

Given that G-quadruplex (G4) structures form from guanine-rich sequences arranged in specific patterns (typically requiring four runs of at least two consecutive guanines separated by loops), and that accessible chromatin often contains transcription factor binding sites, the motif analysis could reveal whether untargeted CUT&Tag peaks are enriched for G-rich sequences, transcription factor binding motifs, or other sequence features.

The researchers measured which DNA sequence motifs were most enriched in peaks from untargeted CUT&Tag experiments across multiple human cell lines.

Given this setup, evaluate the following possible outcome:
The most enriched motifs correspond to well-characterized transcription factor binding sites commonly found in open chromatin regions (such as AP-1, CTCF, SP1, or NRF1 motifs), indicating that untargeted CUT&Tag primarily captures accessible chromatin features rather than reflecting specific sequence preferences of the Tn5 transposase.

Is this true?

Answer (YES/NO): NO